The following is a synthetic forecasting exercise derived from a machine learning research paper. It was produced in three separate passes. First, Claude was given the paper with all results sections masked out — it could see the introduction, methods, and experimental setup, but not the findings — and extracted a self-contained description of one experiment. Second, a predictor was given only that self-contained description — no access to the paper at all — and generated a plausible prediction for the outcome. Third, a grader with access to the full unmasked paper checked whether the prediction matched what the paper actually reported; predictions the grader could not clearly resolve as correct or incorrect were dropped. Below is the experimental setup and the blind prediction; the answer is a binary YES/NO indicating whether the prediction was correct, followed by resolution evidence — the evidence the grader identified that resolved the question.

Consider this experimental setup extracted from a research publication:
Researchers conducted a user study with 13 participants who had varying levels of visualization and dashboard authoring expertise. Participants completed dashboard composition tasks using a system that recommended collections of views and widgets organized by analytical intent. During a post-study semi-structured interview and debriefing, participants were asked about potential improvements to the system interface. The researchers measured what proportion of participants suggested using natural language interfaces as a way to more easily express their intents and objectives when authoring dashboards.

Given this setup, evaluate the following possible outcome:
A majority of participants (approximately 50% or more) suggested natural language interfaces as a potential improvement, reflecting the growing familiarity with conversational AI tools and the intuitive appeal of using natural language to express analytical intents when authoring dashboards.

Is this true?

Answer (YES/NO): NO